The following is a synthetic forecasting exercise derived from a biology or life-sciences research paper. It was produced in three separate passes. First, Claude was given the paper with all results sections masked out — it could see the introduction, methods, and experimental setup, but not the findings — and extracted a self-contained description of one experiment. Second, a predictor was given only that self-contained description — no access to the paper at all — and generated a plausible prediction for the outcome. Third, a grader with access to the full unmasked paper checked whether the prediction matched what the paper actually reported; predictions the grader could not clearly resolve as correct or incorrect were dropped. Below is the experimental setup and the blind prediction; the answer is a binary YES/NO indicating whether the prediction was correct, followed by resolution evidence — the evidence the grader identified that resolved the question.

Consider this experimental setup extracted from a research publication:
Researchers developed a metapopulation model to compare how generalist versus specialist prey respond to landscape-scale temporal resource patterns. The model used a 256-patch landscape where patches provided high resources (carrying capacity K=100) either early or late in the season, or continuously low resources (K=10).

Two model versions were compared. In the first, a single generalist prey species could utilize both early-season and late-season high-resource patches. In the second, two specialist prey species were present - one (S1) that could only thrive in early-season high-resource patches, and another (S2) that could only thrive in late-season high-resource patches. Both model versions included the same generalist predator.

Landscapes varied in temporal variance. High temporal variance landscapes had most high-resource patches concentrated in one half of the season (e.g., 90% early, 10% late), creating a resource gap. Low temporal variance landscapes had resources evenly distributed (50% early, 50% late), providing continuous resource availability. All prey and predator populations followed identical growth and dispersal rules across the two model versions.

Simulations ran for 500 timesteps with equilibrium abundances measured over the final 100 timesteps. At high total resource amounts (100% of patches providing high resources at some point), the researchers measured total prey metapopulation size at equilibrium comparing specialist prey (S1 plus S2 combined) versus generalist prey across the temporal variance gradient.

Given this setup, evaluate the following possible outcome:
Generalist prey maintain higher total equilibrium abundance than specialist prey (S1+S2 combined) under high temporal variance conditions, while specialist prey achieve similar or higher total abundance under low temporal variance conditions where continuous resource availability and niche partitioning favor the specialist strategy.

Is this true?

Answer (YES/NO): NO